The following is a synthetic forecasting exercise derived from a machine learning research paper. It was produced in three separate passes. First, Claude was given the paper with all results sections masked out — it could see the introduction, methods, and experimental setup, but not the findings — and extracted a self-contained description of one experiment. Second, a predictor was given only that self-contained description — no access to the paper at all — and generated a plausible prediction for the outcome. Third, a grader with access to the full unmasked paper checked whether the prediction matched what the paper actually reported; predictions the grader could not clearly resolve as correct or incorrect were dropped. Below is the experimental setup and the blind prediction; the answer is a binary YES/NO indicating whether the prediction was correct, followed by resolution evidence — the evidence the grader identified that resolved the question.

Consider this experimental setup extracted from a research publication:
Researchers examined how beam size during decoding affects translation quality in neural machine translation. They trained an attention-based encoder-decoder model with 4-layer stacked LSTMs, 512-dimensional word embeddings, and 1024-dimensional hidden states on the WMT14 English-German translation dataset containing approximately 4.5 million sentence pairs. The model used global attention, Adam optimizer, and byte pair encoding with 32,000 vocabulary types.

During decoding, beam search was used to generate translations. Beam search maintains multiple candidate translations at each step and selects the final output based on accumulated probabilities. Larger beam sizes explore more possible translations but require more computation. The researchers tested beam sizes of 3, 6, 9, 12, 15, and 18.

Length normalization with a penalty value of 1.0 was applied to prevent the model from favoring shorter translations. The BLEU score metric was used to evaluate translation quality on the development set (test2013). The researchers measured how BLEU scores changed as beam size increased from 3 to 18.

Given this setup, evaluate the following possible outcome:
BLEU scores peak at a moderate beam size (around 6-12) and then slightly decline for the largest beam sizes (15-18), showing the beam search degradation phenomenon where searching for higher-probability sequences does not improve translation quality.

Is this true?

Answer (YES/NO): NO